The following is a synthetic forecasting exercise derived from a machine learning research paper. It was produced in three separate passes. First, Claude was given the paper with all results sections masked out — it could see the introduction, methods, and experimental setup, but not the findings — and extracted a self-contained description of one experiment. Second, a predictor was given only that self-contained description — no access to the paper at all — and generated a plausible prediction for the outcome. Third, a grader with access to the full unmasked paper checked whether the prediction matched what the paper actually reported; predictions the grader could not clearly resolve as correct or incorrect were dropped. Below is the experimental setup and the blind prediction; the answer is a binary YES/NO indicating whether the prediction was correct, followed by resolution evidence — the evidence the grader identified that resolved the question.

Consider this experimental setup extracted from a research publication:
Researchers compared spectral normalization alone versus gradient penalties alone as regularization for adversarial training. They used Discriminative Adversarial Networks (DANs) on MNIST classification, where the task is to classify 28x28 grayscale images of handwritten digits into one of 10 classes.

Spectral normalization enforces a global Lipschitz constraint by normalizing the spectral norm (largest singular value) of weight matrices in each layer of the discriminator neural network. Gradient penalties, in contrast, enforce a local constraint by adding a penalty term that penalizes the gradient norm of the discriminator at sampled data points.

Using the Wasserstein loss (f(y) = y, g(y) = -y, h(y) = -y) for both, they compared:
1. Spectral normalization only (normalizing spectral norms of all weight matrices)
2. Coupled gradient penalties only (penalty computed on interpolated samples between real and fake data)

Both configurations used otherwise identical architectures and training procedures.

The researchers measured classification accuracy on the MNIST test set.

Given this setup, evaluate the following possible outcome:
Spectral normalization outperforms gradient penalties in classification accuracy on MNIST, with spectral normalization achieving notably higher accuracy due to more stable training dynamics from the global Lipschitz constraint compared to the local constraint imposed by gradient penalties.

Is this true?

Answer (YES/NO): NO